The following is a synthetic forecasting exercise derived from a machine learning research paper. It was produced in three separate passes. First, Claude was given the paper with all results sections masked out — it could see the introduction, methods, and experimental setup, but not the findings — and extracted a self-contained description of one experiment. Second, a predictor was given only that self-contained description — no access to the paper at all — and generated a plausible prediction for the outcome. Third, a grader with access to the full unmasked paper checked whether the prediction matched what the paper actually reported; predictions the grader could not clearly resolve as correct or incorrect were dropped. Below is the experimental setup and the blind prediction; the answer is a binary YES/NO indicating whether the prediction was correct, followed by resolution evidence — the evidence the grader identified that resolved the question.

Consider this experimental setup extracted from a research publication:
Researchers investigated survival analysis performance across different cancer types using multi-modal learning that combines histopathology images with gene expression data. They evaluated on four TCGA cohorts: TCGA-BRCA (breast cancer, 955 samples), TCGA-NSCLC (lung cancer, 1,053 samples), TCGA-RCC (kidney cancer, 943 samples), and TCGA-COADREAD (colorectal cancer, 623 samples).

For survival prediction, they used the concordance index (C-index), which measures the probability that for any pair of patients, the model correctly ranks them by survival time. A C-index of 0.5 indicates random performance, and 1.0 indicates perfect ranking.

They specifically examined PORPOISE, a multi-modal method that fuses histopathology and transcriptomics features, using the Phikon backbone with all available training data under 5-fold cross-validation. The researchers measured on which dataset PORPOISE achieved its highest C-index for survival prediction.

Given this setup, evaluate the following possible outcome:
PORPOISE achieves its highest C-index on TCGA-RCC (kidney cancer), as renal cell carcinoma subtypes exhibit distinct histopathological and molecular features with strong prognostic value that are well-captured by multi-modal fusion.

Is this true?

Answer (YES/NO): YES